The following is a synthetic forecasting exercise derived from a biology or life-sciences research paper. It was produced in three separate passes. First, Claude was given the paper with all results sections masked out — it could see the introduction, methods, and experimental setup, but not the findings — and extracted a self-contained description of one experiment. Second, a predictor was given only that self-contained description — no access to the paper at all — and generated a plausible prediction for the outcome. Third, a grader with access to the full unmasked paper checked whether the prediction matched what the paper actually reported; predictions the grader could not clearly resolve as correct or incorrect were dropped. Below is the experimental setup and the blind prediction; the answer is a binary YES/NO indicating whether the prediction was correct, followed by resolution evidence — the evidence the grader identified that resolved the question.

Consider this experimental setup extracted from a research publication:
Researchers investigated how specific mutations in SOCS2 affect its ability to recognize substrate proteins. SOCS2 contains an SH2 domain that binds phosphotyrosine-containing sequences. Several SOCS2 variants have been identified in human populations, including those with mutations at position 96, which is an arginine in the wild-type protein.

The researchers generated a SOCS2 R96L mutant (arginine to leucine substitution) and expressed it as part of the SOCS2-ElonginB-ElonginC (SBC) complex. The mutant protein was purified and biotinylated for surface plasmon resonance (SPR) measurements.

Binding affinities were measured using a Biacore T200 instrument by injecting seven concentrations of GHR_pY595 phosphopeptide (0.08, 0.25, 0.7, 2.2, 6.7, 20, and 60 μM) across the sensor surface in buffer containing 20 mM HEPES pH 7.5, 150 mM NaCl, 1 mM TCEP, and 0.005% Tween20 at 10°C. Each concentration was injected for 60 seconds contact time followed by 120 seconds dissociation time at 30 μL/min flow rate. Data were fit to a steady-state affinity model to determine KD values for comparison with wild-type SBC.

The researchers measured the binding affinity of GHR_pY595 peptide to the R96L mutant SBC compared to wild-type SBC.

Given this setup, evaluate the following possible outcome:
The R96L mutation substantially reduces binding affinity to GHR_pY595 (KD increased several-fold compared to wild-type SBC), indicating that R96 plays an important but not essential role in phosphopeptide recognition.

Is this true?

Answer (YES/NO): NO